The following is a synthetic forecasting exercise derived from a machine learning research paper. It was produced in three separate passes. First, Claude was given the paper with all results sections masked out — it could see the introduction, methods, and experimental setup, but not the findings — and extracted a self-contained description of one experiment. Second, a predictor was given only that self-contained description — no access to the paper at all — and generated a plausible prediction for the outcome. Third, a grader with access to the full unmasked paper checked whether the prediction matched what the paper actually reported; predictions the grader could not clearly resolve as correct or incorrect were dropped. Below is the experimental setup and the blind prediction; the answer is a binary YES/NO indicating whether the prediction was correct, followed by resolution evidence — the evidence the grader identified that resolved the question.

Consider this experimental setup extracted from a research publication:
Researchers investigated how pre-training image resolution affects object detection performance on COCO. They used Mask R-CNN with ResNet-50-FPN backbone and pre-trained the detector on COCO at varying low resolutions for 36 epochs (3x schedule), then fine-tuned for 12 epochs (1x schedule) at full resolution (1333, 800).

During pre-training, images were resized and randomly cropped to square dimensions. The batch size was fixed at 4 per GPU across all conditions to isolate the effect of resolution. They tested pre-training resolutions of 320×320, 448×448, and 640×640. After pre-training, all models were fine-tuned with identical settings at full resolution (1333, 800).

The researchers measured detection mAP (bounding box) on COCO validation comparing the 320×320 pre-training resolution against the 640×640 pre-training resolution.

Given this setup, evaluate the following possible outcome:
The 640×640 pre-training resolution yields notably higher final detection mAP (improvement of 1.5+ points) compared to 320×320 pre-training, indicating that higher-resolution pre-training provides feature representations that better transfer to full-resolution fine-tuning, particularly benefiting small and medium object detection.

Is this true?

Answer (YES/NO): NO